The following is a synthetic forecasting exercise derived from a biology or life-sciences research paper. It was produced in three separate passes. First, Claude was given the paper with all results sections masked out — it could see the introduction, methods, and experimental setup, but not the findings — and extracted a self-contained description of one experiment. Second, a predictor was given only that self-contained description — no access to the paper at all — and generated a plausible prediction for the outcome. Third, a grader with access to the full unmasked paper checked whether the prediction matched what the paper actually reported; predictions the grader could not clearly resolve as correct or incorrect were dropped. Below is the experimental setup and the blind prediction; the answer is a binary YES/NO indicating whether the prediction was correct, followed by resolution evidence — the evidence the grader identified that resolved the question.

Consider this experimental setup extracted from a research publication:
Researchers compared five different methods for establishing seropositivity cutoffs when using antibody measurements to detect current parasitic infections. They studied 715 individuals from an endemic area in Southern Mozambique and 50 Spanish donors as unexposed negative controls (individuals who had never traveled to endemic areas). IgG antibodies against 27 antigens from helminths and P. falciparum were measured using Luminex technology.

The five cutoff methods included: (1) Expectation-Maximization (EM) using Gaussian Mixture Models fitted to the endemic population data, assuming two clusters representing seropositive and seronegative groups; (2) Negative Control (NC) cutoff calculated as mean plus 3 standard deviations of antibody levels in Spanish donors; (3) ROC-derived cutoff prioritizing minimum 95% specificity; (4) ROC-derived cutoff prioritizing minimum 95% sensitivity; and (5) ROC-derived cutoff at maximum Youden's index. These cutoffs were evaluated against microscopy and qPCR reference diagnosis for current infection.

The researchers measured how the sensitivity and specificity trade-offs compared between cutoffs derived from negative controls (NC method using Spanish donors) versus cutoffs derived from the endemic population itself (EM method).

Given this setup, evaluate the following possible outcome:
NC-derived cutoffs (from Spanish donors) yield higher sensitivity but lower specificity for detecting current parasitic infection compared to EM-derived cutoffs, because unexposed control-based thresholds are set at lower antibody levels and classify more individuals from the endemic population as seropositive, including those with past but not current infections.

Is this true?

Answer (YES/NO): NO